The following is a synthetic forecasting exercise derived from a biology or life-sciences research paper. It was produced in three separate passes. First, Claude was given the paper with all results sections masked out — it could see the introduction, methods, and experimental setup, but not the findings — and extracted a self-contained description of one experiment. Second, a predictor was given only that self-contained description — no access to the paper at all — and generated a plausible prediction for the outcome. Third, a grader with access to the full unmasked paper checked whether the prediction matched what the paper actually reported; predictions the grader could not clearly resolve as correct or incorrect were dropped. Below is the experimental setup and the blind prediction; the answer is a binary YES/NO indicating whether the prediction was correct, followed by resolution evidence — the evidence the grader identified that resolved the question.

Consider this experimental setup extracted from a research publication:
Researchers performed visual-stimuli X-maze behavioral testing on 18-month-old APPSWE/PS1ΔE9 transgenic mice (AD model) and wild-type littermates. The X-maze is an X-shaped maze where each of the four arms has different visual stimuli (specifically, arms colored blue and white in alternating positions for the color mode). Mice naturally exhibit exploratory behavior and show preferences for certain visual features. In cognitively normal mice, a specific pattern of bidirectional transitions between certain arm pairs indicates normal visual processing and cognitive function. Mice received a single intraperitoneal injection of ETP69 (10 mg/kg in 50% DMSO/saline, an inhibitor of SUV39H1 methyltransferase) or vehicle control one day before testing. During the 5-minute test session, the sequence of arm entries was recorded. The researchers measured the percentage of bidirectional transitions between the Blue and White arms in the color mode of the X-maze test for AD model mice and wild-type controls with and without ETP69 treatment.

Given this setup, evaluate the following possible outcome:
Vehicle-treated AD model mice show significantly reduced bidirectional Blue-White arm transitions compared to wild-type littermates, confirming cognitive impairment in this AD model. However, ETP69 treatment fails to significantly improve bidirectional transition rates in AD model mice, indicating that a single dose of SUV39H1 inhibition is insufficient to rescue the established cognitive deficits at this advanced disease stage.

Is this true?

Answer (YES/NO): YES